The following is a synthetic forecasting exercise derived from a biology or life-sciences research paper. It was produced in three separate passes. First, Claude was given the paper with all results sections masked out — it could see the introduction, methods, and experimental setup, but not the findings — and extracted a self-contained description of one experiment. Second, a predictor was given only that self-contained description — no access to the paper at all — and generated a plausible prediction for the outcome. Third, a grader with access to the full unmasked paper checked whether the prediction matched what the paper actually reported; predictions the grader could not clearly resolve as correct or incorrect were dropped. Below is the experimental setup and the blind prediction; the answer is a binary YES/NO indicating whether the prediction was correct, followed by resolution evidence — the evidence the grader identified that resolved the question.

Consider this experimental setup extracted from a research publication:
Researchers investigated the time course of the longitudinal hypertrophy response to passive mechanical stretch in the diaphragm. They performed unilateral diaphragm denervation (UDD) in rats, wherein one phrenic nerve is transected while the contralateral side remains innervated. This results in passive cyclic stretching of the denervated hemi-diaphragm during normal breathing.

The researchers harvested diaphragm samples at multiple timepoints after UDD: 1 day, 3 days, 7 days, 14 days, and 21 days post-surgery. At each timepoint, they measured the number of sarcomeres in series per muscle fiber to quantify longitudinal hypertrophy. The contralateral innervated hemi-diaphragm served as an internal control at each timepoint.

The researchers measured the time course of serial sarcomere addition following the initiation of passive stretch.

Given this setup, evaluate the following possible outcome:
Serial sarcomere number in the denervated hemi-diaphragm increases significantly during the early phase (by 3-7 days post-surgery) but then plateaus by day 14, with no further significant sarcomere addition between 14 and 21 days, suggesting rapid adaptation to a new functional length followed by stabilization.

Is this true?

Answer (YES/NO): NO